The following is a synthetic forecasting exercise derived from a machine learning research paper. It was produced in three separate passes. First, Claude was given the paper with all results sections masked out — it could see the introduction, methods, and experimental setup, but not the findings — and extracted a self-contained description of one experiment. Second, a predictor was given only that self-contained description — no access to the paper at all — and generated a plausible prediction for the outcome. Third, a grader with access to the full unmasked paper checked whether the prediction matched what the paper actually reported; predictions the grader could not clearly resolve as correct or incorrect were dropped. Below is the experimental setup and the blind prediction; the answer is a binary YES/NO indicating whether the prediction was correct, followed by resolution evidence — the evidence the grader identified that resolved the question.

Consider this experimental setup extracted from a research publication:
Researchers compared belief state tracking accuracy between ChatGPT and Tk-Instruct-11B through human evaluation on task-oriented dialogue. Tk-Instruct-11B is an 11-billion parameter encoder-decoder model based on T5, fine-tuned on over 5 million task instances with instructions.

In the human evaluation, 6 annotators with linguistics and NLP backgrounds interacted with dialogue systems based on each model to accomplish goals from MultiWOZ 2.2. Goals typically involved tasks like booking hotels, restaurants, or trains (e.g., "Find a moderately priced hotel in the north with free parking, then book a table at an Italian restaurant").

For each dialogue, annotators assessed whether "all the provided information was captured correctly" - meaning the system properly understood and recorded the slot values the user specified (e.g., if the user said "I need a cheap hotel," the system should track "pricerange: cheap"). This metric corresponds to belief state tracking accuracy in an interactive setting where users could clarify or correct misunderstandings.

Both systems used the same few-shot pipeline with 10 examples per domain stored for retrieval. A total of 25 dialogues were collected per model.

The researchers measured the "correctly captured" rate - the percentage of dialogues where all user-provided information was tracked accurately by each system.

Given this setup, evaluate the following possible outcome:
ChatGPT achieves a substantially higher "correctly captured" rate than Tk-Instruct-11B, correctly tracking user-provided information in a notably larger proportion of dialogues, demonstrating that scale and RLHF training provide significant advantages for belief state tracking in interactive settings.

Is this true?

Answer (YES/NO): YES